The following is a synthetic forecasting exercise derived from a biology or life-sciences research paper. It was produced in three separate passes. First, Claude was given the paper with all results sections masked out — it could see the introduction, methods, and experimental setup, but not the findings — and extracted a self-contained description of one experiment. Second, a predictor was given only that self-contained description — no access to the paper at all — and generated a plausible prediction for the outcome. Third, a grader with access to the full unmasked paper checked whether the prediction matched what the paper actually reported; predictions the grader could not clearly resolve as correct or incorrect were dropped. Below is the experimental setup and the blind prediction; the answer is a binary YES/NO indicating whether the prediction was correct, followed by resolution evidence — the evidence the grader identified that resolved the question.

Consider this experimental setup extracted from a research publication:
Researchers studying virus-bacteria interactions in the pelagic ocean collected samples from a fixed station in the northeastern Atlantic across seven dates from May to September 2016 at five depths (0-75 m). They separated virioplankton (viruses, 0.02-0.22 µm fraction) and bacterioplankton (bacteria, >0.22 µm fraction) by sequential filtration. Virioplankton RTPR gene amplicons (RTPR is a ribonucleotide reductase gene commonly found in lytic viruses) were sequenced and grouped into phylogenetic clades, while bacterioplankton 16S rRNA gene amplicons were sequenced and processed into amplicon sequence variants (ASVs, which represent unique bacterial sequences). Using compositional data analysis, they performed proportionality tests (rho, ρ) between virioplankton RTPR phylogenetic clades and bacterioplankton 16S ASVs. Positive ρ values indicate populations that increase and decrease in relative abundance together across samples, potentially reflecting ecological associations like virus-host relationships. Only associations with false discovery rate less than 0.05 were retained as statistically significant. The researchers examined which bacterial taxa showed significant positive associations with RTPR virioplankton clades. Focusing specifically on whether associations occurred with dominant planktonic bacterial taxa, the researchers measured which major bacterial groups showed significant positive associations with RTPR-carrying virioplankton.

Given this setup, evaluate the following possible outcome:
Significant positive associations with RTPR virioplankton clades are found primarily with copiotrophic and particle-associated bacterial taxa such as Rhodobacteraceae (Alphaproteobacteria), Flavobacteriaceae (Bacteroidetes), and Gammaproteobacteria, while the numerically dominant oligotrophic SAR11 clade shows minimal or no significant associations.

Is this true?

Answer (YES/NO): NO